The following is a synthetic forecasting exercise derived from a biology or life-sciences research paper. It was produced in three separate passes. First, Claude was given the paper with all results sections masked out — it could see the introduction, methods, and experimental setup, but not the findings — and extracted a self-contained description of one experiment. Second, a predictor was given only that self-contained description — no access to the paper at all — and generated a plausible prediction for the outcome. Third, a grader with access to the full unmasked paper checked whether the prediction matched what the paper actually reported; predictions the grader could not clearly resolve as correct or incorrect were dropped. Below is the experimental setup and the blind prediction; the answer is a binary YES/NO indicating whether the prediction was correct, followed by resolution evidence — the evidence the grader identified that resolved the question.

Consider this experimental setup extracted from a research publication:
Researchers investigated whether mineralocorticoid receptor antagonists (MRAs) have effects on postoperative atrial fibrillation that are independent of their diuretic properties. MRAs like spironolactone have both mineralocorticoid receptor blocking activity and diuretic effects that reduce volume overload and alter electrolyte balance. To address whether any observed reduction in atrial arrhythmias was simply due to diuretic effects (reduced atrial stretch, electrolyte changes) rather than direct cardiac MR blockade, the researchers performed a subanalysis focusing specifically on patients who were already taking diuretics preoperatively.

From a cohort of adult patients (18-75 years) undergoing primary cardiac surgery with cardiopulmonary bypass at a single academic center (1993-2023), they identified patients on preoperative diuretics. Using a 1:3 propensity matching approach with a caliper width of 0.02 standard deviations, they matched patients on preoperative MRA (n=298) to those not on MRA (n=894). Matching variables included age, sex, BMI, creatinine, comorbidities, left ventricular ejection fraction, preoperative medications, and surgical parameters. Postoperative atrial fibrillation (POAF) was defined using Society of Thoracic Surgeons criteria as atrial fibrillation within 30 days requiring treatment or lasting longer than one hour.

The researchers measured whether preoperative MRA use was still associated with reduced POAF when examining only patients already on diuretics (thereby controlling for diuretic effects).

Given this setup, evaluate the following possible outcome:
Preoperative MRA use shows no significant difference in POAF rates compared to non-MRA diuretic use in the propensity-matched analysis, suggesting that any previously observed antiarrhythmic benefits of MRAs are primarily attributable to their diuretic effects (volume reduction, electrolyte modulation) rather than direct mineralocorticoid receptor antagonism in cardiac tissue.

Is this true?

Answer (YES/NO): NO